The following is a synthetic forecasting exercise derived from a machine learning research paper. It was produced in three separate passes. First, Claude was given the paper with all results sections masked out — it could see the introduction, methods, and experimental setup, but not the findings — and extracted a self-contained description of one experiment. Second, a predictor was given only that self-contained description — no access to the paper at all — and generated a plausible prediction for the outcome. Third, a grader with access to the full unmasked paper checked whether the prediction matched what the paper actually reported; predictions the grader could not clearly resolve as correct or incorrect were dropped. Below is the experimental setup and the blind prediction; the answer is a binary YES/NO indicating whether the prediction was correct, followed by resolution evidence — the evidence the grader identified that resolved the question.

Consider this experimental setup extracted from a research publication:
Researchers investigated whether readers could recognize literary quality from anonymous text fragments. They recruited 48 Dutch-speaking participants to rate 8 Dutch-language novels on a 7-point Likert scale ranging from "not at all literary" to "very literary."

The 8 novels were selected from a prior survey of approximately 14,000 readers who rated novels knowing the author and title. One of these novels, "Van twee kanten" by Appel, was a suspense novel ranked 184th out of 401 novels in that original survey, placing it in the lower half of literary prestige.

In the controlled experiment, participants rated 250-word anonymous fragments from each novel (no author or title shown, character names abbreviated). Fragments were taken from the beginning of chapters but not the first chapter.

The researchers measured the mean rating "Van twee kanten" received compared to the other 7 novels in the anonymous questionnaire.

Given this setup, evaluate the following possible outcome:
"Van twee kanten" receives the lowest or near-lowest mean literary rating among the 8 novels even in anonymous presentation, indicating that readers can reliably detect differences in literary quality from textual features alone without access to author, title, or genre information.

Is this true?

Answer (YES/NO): YES